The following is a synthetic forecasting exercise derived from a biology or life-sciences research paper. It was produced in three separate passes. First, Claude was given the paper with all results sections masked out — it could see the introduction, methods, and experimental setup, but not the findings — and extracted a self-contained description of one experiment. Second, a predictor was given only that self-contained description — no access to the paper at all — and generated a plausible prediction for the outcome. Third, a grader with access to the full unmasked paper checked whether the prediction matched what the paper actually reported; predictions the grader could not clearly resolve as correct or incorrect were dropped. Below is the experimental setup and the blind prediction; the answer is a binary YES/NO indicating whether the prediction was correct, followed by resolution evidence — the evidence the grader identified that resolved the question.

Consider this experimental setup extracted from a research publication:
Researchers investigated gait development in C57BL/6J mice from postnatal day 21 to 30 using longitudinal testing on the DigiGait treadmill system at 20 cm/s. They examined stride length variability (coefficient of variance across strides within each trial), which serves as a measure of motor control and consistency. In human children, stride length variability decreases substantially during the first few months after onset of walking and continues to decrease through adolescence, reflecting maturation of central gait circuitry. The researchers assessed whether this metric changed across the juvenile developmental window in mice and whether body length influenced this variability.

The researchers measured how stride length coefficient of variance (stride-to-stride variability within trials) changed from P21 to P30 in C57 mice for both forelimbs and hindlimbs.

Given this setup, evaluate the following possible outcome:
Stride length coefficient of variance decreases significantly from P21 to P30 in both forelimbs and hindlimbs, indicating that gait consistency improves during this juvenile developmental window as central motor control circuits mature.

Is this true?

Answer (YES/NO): NO